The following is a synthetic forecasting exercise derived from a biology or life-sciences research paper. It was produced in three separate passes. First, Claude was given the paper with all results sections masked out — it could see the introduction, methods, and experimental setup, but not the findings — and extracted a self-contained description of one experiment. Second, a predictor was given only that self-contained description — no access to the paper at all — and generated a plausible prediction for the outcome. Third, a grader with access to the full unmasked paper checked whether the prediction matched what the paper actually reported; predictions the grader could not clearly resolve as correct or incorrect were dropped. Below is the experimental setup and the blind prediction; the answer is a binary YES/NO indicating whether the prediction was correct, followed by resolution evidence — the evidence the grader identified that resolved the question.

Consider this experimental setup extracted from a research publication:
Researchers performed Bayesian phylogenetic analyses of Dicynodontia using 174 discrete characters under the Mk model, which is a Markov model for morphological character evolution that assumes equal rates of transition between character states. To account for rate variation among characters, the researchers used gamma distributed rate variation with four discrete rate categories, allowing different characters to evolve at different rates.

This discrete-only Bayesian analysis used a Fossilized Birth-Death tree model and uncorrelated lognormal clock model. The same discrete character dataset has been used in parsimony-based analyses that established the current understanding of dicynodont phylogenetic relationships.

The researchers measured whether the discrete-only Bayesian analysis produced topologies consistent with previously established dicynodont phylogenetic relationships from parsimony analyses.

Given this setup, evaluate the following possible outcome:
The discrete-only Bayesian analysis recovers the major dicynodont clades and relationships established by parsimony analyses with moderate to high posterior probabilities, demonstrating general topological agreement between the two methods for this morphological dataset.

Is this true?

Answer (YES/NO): NO